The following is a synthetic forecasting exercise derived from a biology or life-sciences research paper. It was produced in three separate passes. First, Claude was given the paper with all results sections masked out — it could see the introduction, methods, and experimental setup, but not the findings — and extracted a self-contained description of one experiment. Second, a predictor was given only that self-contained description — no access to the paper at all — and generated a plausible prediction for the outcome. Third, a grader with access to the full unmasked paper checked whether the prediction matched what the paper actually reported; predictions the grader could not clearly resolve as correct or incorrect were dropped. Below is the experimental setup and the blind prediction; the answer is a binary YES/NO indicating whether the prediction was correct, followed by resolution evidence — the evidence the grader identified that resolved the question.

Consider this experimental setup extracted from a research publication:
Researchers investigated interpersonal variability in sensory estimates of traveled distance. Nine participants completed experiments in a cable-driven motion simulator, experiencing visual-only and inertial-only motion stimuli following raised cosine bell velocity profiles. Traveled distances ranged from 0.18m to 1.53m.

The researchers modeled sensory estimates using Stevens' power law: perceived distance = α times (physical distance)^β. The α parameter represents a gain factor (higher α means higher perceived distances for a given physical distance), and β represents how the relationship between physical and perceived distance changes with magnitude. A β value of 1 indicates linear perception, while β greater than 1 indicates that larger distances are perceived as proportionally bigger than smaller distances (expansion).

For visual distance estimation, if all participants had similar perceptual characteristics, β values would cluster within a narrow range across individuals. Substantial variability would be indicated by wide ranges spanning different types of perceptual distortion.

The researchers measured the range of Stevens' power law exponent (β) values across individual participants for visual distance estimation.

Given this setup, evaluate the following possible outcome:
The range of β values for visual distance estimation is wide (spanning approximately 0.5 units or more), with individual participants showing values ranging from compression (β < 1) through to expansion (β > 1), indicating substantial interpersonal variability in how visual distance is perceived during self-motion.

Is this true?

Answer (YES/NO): YES